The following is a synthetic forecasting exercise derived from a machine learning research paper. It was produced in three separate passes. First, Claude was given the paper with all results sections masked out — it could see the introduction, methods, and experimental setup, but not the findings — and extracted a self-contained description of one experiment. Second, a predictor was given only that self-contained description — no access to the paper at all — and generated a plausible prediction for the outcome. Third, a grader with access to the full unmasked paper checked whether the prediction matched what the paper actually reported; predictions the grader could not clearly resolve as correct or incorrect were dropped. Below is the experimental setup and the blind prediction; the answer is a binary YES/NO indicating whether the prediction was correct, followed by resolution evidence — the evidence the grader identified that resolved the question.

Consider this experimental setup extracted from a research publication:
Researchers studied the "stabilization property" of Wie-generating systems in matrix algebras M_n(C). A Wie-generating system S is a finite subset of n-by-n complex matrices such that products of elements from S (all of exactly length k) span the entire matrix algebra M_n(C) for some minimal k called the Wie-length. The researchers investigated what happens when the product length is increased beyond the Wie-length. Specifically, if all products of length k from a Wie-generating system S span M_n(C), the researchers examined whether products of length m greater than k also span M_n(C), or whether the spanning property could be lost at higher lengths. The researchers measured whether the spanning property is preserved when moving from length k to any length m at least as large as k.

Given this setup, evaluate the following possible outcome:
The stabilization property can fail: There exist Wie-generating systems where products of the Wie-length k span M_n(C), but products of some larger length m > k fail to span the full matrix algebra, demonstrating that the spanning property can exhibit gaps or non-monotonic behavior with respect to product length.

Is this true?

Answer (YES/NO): NO